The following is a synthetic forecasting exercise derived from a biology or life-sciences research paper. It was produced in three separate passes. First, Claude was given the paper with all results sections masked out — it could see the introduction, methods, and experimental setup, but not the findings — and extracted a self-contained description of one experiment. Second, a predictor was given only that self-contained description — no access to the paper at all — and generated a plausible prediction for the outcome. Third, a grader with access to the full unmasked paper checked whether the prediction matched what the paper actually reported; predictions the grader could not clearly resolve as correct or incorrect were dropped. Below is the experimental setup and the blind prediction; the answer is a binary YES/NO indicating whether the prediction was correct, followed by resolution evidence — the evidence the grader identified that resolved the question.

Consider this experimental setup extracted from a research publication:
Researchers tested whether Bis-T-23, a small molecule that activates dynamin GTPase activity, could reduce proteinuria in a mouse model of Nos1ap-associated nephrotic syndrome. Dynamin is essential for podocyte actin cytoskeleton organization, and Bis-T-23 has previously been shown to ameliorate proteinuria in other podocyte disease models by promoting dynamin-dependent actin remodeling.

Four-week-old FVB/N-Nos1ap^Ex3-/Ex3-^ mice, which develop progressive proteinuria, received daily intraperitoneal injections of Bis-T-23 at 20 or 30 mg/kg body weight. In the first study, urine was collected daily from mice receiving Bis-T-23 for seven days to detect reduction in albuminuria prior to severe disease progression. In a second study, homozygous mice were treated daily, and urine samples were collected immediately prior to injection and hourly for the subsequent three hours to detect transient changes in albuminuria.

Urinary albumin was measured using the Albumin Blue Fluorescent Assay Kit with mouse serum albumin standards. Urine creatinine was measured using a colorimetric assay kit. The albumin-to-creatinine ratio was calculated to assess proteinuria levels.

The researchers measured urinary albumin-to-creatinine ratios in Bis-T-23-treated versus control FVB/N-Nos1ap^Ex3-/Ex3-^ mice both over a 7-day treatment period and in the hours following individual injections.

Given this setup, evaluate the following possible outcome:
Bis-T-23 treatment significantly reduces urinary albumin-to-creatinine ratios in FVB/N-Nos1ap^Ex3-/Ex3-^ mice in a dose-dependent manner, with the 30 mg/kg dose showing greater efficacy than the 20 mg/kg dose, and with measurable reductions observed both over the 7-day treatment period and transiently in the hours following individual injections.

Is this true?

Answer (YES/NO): NO